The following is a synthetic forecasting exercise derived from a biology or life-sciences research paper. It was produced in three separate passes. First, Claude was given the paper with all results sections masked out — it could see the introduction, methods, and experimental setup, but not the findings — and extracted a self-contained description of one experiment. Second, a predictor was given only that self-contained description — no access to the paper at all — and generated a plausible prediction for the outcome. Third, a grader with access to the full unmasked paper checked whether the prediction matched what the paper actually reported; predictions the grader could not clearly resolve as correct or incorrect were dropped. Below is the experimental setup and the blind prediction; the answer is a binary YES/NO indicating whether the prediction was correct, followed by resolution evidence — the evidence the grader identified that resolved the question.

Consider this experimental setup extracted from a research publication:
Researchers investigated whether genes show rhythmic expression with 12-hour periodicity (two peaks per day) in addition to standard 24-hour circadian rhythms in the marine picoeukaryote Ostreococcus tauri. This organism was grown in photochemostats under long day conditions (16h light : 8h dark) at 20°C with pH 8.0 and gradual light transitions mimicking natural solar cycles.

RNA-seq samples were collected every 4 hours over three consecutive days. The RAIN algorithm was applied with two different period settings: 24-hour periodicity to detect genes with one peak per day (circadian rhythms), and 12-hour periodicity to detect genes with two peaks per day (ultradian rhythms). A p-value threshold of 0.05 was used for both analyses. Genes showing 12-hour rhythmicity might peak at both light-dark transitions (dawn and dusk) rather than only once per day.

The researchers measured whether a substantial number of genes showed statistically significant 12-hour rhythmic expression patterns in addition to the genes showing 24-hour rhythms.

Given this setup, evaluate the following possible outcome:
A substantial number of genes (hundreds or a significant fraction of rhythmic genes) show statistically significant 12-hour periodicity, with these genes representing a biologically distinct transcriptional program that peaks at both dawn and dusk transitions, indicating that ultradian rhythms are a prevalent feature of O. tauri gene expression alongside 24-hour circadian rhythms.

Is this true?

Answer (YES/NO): NO